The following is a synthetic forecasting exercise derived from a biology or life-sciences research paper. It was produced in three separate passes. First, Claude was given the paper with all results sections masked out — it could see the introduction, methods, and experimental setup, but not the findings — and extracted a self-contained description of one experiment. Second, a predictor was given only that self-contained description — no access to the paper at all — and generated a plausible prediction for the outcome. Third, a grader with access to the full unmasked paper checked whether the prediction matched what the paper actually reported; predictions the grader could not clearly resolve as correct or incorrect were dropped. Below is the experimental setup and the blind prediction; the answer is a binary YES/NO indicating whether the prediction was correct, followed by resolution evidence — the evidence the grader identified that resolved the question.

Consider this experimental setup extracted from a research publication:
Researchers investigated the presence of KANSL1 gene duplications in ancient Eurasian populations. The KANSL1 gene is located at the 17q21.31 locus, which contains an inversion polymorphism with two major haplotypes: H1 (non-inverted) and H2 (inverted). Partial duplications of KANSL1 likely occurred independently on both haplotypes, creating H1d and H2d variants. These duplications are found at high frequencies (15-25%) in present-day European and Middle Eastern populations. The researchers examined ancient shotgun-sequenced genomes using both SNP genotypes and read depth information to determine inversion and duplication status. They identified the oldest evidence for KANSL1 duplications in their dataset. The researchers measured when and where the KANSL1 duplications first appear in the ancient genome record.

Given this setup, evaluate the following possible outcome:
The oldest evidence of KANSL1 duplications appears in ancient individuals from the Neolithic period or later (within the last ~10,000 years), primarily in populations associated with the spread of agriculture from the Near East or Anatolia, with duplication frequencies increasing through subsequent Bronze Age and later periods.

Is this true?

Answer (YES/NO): NO